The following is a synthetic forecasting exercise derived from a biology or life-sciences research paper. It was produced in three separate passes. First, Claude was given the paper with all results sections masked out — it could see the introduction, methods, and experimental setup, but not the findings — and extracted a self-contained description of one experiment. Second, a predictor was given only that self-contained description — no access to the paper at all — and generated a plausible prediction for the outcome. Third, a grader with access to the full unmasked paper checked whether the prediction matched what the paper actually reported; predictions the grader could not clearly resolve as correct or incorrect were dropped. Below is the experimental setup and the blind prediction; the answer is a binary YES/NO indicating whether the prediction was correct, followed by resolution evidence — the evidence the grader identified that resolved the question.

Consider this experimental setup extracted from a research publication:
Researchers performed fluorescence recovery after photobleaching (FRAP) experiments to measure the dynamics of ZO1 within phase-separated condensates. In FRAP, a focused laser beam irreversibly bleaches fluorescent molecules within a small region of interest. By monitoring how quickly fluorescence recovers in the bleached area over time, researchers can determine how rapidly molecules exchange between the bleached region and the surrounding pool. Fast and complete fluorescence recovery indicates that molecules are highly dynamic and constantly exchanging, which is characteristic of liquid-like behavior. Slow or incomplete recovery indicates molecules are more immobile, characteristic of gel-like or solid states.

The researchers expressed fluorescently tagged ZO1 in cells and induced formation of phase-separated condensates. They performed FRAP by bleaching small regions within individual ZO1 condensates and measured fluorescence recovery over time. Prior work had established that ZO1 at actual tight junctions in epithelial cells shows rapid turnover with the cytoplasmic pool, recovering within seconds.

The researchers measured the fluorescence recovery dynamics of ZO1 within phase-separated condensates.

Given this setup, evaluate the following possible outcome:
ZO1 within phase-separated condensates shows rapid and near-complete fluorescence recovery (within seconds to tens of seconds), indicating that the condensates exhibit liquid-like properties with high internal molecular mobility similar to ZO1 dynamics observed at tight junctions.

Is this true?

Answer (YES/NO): NO